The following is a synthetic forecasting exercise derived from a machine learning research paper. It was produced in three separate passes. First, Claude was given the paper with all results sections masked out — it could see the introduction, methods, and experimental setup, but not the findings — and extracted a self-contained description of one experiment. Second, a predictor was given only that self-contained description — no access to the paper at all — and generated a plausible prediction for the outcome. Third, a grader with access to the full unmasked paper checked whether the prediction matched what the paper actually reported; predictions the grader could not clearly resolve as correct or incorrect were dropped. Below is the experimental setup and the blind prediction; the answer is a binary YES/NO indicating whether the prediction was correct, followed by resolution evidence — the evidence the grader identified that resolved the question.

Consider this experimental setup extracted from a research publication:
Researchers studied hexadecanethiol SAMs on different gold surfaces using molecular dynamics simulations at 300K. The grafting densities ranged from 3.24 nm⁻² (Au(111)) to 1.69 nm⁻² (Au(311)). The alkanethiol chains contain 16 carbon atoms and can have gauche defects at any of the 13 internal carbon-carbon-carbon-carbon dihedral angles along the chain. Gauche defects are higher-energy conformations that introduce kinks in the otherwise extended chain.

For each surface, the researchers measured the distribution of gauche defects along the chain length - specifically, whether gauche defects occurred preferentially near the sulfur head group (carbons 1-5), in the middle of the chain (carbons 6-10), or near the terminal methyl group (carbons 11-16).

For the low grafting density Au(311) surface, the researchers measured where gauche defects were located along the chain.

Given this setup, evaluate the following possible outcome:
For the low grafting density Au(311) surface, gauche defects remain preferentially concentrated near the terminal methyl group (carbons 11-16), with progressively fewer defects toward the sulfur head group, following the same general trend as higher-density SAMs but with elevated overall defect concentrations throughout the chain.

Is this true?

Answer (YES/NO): NO